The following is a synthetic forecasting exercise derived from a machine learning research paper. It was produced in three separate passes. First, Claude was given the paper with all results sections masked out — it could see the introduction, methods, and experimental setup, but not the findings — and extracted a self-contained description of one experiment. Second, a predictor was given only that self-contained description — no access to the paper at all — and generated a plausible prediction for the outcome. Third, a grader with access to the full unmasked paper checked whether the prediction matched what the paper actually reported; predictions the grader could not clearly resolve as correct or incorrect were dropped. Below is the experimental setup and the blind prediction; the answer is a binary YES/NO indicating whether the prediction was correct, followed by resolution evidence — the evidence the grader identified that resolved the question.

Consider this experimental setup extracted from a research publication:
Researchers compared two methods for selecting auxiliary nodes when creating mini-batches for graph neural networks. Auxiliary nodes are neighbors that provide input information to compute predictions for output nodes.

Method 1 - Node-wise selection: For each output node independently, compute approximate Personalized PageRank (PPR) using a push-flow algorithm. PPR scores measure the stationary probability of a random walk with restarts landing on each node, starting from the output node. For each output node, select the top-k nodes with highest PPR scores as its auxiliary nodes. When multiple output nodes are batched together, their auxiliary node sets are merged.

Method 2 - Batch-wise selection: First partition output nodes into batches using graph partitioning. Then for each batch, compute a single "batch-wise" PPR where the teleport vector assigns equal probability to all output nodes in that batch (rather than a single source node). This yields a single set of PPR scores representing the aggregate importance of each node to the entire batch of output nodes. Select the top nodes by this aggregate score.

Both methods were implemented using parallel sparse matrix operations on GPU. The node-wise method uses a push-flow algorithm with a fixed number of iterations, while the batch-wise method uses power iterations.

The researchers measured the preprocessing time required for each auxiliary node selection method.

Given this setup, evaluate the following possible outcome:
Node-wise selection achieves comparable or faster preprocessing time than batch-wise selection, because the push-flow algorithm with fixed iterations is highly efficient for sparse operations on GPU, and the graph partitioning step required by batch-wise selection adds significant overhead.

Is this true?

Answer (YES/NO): NO